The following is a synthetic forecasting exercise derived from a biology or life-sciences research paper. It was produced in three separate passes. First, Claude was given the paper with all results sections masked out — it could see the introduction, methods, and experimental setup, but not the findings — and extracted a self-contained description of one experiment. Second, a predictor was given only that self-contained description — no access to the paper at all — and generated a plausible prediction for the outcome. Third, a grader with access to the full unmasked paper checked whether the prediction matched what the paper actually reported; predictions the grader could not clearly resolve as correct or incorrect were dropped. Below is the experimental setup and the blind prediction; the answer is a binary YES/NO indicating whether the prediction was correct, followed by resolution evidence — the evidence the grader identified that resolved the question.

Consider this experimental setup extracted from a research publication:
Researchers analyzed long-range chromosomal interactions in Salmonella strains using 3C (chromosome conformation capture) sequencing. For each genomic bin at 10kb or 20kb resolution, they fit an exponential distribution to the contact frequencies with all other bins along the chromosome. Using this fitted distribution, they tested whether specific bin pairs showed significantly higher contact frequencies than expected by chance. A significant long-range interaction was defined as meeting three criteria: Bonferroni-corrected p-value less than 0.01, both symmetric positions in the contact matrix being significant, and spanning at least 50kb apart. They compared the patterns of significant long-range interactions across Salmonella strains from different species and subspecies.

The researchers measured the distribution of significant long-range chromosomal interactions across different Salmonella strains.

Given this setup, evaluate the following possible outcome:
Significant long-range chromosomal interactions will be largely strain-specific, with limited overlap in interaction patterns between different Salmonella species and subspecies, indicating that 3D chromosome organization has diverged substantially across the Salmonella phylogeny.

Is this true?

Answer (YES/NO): NO